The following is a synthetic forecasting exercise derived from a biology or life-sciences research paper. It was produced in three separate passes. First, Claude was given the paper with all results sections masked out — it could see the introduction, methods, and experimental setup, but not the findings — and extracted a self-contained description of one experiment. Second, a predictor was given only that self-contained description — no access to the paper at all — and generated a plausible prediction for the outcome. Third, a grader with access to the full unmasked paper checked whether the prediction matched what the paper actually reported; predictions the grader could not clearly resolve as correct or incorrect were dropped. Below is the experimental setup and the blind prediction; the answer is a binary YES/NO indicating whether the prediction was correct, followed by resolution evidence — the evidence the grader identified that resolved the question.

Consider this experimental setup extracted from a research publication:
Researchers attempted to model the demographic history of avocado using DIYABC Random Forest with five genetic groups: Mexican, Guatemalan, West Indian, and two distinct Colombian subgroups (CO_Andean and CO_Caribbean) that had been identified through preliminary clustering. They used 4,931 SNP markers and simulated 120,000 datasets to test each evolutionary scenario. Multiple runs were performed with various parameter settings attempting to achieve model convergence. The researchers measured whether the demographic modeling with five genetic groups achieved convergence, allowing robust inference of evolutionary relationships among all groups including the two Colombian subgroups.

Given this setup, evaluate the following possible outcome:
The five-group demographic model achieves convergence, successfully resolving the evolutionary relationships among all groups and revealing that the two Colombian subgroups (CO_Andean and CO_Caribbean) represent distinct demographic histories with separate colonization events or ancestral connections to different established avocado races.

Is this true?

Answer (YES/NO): NO